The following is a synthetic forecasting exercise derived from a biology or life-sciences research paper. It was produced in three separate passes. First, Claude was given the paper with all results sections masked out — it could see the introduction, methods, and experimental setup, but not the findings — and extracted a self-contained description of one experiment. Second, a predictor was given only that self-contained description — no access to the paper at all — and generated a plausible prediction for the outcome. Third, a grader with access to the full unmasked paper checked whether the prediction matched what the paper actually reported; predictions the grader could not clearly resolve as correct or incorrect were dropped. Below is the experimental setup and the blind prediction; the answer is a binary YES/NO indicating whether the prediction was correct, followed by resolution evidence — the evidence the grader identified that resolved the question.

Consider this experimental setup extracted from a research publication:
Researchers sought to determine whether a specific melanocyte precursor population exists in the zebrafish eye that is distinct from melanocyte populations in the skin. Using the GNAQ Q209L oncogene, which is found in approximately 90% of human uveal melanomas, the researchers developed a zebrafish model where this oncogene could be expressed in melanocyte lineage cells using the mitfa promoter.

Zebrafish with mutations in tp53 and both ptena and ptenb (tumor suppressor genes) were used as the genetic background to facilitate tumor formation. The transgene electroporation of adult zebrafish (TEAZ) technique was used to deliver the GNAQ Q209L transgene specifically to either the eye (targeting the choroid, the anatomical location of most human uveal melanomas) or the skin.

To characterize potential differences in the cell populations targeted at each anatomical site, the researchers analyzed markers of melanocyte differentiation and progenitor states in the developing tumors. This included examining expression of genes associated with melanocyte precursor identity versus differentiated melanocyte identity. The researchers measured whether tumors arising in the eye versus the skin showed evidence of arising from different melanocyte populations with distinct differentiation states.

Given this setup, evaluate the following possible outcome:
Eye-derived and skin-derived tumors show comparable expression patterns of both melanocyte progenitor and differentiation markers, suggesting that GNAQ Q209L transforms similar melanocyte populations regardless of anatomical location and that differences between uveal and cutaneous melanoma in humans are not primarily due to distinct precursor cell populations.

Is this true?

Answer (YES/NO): NO